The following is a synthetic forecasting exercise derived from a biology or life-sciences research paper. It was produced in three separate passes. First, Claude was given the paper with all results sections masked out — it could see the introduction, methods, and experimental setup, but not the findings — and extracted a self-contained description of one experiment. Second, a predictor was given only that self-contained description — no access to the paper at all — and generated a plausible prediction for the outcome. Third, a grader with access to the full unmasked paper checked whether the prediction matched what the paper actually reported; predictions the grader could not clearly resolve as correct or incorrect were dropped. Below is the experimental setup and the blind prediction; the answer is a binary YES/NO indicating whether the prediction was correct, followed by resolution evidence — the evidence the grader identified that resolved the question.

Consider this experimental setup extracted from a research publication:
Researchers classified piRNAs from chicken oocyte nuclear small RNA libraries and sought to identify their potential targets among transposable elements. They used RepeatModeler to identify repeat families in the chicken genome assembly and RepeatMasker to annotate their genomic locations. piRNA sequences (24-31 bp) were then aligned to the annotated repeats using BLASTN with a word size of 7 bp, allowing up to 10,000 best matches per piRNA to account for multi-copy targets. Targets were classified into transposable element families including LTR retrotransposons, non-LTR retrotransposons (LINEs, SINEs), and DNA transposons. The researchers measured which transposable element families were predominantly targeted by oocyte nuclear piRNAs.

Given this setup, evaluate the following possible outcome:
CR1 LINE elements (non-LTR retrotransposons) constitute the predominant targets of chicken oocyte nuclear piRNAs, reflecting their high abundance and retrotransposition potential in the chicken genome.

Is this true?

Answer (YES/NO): YES